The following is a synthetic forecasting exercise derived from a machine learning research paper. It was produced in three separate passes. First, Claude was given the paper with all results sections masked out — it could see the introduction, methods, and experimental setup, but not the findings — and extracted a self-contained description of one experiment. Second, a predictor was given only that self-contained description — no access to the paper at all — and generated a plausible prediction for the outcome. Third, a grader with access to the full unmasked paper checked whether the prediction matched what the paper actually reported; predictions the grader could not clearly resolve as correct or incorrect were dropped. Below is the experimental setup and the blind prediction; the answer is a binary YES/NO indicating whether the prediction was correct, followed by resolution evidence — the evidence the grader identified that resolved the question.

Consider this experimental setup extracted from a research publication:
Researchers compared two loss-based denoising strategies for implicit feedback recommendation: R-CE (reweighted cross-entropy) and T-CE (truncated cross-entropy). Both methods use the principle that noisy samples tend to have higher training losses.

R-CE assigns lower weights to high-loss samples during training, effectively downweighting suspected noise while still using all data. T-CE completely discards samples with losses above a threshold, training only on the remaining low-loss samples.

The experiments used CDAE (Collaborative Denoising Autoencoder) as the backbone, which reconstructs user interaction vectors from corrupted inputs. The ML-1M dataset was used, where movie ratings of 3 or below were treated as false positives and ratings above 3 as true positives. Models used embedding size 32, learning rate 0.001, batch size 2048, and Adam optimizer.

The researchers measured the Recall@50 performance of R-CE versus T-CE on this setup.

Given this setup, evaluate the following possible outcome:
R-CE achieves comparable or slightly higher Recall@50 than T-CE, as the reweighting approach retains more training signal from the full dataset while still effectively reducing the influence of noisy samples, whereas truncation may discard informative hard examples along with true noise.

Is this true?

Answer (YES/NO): YES